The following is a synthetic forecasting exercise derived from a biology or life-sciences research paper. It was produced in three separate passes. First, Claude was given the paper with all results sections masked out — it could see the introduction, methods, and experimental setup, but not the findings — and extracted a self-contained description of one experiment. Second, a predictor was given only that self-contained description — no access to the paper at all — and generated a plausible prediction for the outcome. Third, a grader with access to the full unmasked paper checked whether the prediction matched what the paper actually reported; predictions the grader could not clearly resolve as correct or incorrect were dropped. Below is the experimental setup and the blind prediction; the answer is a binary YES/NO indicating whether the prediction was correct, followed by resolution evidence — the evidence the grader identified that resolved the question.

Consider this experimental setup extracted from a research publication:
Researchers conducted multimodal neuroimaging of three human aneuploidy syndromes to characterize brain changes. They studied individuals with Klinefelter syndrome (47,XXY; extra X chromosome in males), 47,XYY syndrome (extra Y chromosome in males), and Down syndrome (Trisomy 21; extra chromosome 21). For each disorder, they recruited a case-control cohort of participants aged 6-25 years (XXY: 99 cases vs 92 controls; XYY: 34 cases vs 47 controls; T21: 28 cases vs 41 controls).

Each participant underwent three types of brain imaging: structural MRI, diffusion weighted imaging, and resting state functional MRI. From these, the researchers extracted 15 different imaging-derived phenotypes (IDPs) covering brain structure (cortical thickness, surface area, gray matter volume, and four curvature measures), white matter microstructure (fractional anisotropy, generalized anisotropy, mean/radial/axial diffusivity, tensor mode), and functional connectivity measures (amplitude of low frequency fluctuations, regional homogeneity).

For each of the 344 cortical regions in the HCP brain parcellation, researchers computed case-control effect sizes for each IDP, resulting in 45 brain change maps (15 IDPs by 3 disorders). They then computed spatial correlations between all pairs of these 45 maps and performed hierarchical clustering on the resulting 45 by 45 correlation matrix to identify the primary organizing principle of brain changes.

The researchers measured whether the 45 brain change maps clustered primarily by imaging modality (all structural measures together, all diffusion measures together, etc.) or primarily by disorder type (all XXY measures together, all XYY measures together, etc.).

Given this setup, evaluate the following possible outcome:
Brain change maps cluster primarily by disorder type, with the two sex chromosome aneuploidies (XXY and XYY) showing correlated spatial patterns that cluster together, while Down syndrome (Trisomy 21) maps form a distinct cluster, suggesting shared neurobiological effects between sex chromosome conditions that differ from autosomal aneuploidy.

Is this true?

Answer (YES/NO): NO